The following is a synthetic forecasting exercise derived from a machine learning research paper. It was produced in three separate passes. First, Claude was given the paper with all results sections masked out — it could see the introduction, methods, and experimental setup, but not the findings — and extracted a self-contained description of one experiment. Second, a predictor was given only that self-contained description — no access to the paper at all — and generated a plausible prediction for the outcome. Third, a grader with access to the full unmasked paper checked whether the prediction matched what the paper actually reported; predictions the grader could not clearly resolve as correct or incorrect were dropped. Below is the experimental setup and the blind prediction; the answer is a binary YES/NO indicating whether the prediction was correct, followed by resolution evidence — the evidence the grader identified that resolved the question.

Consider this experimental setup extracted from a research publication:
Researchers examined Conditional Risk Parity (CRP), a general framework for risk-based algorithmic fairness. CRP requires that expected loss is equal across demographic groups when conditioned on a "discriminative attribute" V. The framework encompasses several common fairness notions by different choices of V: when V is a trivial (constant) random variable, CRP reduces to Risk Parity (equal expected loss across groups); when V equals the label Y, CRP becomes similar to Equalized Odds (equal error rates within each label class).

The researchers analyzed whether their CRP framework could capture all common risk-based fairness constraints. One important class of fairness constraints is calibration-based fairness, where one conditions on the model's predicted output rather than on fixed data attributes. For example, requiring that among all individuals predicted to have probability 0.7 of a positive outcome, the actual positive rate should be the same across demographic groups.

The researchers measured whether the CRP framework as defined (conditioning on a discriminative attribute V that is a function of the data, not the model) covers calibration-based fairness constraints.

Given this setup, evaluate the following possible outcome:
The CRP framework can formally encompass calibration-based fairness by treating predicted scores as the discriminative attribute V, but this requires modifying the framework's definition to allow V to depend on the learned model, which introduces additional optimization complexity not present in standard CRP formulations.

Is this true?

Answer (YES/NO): NO